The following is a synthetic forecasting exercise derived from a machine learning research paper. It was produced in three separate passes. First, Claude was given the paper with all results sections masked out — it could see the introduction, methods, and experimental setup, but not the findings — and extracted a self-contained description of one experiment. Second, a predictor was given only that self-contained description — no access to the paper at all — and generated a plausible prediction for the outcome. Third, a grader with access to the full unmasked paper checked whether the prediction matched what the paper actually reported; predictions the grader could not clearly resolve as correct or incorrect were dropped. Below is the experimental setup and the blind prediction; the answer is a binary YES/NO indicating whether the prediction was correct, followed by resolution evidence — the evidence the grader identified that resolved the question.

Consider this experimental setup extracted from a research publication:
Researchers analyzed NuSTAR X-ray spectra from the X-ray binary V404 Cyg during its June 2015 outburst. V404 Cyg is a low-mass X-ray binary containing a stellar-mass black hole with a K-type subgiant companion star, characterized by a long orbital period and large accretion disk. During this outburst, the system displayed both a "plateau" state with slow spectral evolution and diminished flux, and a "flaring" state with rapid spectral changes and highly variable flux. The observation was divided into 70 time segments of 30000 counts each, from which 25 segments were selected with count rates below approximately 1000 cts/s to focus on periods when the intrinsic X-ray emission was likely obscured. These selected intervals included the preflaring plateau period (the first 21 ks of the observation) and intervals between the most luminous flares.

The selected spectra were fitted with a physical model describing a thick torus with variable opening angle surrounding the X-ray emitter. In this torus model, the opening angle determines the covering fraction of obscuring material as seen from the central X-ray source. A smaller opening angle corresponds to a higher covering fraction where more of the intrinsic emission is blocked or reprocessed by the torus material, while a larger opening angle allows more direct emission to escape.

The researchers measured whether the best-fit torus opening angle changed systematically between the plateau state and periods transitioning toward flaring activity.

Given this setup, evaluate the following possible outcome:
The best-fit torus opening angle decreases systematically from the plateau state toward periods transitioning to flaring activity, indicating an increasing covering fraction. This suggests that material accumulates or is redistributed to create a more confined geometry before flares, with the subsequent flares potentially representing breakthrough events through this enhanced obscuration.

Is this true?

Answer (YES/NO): NO